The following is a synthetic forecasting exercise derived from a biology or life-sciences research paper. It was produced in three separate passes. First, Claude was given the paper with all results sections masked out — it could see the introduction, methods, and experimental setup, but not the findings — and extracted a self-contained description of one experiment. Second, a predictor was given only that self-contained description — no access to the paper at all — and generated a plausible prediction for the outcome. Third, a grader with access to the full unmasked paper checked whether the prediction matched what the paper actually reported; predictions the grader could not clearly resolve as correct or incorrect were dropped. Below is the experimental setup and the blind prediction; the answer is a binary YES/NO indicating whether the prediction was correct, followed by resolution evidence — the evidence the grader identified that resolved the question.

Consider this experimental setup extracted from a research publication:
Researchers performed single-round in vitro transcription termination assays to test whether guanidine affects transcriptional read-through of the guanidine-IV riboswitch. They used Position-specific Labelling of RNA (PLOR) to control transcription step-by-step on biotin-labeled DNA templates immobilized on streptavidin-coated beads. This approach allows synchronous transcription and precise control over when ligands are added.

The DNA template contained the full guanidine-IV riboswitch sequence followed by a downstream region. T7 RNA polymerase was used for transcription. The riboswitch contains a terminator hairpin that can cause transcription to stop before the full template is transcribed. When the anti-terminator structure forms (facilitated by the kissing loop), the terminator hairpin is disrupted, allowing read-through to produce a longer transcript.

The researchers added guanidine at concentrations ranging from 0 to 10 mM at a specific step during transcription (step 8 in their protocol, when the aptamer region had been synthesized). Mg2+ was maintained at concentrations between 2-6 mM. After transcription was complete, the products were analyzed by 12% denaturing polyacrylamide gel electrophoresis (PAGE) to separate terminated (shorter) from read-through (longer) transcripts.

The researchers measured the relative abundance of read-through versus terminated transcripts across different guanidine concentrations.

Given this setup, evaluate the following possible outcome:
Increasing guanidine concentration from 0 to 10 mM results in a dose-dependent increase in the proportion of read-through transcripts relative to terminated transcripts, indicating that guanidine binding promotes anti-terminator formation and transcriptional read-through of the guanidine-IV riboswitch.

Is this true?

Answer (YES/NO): YES